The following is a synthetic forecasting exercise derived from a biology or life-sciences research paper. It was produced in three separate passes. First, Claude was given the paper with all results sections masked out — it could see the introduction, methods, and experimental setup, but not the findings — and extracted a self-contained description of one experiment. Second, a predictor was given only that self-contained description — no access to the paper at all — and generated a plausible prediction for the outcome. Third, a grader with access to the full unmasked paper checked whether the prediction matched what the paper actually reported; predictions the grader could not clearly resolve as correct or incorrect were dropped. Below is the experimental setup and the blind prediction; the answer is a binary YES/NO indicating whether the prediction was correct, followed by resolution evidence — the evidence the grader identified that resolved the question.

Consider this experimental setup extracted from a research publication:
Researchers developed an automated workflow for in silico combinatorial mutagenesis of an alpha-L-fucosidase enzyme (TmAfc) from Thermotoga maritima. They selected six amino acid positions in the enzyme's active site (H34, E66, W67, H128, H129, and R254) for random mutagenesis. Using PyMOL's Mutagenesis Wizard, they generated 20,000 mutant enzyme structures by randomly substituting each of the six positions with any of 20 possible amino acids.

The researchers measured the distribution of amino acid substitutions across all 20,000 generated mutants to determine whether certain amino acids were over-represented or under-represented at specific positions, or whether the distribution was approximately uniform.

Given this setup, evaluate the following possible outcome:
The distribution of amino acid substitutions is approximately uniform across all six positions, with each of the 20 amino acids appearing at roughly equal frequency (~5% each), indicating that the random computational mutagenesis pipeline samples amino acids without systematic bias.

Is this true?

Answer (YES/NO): YES